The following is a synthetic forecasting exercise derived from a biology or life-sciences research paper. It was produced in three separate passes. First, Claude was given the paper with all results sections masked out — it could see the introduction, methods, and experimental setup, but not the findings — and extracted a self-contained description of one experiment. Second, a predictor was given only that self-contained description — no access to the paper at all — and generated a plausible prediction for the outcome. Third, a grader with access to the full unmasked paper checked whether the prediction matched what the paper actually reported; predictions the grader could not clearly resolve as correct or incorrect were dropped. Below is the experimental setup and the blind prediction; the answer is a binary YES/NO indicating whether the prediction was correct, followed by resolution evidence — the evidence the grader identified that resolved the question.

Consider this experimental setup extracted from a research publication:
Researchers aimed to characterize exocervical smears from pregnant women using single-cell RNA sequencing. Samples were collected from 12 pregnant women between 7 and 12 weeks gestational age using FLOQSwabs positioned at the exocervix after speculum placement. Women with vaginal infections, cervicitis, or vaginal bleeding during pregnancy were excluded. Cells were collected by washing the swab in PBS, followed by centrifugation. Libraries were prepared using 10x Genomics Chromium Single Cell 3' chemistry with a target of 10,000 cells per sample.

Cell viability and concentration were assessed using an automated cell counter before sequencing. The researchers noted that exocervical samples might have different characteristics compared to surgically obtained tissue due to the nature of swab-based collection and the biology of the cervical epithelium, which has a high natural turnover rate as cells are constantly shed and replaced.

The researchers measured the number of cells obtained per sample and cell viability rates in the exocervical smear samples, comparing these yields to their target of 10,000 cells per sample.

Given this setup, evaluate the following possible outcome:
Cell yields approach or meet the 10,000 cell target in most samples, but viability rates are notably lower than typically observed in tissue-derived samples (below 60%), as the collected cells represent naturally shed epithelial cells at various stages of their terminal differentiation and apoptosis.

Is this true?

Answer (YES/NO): NO